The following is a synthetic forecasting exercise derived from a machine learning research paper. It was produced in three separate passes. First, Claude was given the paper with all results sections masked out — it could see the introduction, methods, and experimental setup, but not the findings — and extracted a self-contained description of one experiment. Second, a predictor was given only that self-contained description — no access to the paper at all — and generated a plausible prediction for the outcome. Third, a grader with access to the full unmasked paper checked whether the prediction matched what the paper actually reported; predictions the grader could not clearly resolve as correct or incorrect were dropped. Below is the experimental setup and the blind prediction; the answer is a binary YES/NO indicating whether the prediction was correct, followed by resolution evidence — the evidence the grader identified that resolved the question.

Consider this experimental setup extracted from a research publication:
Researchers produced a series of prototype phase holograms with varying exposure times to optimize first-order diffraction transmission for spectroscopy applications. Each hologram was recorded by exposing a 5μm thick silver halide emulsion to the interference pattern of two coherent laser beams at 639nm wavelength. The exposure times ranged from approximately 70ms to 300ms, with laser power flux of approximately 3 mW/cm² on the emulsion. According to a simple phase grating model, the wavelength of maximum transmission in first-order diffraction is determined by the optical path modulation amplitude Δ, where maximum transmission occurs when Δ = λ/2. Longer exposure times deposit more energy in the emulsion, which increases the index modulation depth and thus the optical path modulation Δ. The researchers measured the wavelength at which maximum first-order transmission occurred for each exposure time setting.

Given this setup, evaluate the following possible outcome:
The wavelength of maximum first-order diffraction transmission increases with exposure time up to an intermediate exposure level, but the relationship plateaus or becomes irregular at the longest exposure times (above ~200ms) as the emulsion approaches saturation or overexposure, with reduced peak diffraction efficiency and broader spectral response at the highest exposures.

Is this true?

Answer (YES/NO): NO